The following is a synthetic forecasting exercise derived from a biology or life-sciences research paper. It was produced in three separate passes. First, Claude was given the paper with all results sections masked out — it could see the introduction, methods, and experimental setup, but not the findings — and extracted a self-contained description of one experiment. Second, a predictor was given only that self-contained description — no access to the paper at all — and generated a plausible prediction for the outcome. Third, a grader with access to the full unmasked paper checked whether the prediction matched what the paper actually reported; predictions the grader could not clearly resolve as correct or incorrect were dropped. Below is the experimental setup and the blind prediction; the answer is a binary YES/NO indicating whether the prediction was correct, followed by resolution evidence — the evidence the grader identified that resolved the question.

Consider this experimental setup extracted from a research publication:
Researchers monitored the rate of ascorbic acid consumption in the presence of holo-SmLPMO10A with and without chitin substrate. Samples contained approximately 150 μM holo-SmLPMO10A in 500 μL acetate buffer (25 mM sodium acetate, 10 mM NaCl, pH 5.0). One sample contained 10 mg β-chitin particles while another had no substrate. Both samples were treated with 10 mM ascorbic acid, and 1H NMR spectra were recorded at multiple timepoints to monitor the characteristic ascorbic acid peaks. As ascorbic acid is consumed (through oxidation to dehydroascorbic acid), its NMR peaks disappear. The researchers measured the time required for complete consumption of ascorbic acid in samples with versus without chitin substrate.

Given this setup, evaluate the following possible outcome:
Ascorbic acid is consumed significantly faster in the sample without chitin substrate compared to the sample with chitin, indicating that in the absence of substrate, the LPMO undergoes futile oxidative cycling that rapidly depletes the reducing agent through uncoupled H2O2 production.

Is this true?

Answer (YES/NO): NO